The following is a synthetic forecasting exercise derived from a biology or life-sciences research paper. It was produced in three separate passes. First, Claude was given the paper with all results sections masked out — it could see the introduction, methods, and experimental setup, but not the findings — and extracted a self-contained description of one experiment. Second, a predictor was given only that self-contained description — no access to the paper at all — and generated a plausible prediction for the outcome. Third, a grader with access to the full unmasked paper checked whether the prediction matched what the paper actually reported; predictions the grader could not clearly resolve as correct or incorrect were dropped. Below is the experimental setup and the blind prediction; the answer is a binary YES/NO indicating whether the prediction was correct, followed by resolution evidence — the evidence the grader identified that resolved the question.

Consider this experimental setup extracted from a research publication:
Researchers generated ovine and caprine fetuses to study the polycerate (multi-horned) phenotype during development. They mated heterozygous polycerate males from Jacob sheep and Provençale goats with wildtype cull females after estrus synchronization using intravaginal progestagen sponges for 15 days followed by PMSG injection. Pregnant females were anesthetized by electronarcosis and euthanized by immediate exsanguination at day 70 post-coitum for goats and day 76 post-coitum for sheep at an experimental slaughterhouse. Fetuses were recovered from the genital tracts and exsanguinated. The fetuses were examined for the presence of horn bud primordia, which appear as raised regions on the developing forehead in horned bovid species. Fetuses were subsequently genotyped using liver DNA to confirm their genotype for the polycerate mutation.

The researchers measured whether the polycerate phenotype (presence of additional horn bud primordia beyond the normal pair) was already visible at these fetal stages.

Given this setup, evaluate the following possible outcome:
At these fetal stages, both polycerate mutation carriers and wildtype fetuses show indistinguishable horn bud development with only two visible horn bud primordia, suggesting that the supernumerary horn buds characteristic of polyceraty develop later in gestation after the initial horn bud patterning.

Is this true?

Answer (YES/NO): NO